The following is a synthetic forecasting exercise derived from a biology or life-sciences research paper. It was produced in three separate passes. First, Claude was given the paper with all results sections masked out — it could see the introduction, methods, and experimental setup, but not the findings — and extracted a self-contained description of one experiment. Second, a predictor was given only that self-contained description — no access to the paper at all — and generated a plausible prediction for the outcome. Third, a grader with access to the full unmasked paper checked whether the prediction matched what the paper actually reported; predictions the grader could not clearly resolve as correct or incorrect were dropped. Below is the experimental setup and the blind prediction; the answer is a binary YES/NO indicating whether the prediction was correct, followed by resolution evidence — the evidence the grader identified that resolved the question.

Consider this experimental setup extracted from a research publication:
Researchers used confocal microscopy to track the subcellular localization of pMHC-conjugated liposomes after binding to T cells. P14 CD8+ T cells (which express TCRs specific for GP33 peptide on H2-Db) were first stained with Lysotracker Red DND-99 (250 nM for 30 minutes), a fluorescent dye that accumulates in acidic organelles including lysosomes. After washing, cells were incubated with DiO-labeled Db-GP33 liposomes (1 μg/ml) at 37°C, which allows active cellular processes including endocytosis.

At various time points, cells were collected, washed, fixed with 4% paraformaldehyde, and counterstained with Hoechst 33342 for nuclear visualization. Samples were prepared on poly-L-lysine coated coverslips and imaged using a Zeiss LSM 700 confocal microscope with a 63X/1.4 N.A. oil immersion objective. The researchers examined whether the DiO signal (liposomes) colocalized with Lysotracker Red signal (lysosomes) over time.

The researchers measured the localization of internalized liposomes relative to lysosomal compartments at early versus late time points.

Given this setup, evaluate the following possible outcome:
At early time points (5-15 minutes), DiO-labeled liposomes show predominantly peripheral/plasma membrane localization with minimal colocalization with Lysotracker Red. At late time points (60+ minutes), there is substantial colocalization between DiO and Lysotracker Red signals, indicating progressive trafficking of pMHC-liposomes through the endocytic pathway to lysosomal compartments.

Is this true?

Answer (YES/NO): YES